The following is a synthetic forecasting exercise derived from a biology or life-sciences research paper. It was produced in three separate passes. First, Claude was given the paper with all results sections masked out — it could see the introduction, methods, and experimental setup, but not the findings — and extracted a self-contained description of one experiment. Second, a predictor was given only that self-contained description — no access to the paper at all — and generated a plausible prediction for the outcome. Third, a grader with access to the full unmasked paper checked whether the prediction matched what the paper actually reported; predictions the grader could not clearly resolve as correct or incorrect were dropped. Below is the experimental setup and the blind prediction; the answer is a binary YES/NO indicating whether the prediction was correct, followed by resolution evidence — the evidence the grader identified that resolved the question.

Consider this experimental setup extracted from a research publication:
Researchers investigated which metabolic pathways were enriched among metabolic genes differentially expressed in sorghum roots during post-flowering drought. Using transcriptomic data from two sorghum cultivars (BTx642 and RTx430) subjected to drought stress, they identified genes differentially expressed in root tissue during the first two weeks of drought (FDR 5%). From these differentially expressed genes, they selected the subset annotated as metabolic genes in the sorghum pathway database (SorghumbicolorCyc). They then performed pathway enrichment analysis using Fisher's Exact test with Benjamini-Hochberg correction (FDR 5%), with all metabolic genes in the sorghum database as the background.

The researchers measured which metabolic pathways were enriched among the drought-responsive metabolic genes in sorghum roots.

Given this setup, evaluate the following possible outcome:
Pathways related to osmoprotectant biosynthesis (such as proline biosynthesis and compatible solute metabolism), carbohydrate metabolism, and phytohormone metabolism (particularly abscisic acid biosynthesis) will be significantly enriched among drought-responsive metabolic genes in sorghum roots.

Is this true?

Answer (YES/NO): NO